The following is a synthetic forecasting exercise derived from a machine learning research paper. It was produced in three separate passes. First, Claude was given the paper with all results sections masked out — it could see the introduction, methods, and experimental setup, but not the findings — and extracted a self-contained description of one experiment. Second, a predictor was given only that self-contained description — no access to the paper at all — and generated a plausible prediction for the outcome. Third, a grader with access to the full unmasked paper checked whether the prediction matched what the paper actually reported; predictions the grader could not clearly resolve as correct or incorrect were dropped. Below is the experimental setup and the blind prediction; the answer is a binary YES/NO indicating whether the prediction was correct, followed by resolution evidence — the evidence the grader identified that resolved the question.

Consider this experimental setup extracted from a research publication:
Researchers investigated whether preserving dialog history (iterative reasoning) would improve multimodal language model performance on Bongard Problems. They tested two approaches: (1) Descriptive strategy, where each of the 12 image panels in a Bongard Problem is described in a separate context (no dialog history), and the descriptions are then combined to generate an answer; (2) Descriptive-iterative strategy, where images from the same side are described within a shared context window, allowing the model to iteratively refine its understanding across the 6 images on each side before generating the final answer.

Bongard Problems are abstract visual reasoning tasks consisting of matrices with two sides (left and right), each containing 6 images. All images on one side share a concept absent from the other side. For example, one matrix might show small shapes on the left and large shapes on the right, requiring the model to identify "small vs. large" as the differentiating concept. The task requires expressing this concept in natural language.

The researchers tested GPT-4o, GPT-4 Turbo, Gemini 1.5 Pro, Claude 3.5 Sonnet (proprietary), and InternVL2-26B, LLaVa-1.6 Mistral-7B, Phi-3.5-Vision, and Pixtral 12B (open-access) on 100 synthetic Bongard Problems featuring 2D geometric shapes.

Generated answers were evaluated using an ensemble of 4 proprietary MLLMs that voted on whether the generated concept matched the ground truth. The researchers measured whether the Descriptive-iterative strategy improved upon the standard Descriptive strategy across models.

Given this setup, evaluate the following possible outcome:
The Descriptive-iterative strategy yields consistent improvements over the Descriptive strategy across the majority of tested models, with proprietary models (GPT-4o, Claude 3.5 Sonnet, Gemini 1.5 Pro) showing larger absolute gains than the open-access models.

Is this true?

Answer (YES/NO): NO